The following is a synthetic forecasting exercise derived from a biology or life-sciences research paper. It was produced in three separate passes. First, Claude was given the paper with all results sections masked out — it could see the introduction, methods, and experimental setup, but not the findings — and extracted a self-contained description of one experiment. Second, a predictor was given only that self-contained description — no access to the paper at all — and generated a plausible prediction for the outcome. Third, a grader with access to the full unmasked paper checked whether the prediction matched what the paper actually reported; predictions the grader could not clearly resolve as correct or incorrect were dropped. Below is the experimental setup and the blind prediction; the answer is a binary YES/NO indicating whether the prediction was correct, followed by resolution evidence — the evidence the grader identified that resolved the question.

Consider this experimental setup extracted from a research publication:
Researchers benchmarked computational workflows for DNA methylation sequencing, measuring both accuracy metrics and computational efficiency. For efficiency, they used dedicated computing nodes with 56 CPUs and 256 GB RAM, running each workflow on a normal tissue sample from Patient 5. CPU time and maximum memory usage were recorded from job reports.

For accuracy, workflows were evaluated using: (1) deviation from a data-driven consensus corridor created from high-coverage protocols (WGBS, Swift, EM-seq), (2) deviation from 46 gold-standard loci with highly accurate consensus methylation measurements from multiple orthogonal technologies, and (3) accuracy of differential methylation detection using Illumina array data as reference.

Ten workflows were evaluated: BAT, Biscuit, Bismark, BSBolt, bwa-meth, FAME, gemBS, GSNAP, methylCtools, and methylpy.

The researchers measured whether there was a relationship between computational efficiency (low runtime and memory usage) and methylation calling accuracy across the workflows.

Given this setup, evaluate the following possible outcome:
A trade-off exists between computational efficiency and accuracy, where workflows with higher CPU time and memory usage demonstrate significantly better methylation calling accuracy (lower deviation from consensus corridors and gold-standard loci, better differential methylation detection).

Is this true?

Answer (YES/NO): YES